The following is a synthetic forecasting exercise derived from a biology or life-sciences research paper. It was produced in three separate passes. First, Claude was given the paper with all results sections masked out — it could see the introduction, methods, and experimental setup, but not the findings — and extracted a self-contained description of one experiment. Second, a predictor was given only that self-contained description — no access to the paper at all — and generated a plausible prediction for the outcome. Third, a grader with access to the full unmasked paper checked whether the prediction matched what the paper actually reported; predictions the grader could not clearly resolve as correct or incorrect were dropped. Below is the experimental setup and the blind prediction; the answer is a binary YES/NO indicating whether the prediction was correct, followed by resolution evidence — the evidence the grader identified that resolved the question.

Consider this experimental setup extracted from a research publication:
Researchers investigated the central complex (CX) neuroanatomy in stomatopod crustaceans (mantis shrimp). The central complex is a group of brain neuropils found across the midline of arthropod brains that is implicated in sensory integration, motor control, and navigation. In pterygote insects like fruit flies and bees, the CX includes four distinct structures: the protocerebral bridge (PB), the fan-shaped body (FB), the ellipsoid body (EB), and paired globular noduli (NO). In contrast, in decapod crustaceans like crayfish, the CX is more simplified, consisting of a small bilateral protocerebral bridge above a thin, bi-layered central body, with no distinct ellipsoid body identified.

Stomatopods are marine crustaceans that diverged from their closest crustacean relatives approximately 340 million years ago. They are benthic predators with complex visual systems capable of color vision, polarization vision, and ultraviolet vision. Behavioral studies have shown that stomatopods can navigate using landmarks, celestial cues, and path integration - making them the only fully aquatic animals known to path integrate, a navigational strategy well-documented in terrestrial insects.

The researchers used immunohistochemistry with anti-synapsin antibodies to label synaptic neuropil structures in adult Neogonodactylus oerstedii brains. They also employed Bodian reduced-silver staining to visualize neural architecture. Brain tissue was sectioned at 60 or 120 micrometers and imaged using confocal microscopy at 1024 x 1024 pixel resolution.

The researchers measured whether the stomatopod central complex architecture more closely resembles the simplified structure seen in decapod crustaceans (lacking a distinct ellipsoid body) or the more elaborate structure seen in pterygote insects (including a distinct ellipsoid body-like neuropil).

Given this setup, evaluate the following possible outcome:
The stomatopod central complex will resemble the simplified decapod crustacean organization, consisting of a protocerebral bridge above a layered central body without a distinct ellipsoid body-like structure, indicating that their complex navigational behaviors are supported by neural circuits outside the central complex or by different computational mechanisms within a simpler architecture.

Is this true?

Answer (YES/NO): NO